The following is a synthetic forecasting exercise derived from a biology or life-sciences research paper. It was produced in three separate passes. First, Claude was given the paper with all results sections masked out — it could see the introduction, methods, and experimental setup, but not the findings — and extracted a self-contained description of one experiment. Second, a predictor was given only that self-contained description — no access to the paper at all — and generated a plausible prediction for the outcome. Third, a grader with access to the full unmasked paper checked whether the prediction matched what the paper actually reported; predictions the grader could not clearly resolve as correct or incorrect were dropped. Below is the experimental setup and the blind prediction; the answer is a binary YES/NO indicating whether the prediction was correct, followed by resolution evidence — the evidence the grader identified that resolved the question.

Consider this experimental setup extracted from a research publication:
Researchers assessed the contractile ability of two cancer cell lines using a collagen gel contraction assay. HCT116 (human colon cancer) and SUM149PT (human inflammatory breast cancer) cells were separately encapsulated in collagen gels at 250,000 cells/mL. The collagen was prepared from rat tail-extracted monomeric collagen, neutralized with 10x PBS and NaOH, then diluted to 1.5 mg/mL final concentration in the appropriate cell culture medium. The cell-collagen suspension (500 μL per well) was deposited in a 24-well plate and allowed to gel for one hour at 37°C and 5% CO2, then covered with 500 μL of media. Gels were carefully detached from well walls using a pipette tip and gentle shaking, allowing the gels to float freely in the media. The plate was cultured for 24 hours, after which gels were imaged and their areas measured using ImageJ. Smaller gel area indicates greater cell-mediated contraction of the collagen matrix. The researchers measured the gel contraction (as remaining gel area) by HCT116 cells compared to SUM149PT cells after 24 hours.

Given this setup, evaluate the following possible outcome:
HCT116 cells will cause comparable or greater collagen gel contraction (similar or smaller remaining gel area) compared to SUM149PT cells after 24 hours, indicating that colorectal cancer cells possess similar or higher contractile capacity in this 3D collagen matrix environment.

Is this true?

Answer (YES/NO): NO